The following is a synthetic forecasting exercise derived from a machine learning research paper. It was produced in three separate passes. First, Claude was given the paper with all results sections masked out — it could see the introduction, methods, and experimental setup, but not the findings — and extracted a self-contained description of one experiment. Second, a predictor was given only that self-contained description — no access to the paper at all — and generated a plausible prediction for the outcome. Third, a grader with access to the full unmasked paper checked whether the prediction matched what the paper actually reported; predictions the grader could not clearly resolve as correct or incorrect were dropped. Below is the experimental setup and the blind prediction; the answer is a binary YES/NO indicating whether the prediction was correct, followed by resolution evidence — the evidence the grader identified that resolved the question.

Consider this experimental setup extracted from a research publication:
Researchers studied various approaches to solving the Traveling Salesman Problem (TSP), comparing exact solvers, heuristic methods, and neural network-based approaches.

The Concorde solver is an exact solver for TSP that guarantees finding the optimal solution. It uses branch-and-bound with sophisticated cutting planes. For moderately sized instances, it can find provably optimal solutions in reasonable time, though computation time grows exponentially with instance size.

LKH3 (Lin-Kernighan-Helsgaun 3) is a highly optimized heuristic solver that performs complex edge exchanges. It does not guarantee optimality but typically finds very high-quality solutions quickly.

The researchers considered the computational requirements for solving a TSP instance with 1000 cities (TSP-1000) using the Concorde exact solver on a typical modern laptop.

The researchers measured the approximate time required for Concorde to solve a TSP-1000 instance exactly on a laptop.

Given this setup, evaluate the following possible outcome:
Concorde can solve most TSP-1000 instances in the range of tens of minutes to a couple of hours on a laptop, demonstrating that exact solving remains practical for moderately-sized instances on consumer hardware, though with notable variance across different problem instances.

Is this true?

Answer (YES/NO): NO